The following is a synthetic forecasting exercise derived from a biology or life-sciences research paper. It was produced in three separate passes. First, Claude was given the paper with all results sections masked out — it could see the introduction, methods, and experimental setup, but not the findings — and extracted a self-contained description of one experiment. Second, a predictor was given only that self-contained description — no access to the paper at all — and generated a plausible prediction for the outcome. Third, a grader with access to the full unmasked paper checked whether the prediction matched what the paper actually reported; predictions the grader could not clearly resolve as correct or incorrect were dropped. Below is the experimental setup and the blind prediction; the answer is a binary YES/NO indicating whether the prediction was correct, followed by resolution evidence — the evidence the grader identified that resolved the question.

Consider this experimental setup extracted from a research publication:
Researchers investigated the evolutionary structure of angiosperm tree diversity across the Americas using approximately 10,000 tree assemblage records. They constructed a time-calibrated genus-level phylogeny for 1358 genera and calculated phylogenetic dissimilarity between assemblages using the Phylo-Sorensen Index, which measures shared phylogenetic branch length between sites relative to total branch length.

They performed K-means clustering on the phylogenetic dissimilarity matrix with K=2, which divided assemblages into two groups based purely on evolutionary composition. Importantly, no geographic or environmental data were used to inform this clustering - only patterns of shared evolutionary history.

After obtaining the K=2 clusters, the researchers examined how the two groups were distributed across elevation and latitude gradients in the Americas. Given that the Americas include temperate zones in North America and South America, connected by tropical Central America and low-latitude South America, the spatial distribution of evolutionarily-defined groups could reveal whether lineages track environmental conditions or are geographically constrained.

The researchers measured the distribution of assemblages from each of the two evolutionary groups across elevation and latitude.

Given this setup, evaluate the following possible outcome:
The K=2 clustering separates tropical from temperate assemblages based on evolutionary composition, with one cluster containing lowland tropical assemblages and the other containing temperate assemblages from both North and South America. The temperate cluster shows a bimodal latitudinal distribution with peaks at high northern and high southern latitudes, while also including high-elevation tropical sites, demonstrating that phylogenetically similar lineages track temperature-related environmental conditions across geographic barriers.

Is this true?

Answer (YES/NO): YES